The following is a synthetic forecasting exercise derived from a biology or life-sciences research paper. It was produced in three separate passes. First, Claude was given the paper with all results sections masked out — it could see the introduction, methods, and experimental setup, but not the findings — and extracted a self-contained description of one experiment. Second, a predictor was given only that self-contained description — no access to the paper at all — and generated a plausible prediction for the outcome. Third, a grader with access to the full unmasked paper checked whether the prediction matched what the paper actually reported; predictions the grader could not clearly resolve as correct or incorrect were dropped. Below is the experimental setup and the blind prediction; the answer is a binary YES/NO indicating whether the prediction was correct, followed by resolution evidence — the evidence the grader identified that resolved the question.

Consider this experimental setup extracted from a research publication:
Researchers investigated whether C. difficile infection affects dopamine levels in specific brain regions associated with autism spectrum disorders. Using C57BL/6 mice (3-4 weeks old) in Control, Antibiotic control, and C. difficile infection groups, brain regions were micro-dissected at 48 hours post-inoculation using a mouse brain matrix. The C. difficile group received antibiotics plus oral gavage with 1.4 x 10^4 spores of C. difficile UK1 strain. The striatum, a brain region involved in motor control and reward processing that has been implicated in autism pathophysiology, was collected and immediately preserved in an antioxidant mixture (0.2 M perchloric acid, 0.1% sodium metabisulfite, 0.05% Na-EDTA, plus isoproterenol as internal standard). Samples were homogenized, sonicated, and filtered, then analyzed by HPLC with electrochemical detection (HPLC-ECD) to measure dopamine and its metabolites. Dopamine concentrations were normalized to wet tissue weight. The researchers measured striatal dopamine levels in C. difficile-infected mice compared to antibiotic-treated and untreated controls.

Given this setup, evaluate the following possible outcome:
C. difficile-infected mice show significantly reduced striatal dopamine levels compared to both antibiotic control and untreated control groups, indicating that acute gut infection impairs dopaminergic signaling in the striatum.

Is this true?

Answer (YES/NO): NO